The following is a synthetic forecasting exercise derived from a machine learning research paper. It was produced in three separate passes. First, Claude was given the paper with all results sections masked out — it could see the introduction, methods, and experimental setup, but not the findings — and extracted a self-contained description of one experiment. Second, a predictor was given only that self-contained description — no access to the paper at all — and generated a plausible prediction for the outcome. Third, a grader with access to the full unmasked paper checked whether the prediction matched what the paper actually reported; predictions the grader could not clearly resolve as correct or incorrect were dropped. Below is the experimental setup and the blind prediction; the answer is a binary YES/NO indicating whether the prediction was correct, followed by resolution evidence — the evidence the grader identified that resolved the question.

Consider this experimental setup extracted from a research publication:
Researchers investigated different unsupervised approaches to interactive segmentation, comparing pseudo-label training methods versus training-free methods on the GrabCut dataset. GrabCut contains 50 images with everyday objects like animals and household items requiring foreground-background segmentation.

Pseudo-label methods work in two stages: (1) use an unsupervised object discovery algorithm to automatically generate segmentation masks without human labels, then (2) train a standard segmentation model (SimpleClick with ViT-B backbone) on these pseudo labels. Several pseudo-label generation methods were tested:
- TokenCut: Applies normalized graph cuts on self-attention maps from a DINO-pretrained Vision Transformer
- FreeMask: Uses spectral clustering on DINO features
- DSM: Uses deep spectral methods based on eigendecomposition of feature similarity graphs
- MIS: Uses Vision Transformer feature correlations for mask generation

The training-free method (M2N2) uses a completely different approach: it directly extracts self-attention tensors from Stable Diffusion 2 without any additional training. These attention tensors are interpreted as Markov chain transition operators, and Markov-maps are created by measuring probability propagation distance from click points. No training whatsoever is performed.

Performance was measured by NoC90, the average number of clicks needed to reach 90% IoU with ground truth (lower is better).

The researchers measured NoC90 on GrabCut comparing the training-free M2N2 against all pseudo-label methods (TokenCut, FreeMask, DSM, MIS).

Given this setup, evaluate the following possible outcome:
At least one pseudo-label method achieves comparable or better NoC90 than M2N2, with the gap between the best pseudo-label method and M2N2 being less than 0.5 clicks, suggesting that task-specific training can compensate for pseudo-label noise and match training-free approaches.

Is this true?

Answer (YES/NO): NO